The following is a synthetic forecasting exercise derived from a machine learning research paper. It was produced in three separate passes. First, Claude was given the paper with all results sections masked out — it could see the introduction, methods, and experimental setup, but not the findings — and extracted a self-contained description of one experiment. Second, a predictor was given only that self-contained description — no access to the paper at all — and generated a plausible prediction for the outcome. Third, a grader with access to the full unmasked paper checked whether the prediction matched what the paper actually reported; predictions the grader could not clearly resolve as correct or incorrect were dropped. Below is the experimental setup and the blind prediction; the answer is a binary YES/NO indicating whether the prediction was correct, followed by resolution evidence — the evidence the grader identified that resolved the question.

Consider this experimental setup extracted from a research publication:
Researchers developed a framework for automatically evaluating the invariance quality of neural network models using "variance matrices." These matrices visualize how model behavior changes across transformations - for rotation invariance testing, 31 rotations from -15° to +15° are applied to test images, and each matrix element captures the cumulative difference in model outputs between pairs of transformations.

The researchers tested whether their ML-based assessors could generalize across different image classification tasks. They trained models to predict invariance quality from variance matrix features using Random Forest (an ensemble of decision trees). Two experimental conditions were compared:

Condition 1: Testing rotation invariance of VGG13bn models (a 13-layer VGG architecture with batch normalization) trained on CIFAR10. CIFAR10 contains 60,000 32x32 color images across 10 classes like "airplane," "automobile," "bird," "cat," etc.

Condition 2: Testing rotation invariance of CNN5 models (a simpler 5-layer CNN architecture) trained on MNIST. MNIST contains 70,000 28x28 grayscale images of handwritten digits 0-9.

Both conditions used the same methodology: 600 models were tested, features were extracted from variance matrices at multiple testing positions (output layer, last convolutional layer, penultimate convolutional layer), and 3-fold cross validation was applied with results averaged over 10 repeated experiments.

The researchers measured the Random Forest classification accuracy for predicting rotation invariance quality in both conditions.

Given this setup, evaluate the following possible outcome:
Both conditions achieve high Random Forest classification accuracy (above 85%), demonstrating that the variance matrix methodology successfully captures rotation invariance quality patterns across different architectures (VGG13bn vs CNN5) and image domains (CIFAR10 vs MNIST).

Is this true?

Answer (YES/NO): YES